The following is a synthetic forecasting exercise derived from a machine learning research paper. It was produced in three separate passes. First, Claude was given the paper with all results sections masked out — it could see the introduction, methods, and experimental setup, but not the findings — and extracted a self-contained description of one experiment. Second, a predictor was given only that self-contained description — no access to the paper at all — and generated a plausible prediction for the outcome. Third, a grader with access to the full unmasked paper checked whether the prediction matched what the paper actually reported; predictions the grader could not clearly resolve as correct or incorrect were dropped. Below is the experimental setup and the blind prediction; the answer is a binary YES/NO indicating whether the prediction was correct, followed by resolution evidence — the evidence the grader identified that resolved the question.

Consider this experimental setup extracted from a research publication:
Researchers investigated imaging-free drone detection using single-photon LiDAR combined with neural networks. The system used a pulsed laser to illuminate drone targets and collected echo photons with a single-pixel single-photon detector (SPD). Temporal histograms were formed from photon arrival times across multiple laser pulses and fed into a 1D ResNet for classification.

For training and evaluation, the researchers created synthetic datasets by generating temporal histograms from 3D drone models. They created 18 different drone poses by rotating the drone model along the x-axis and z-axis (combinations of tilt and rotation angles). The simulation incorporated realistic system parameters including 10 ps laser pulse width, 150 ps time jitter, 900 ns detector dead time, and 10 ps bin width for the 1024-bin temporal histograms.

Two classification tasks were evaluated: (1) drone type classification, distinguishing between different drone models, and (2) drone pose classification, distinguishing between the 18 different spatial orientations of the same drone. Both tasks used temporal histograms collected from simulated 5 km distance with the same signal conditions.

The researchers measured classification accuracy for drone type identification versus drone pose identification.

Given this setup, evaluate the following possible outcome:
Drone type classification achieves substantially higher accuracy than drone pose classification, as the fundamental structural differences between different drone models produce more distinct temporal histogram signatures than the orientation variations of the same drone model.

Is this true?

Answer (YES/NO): NO